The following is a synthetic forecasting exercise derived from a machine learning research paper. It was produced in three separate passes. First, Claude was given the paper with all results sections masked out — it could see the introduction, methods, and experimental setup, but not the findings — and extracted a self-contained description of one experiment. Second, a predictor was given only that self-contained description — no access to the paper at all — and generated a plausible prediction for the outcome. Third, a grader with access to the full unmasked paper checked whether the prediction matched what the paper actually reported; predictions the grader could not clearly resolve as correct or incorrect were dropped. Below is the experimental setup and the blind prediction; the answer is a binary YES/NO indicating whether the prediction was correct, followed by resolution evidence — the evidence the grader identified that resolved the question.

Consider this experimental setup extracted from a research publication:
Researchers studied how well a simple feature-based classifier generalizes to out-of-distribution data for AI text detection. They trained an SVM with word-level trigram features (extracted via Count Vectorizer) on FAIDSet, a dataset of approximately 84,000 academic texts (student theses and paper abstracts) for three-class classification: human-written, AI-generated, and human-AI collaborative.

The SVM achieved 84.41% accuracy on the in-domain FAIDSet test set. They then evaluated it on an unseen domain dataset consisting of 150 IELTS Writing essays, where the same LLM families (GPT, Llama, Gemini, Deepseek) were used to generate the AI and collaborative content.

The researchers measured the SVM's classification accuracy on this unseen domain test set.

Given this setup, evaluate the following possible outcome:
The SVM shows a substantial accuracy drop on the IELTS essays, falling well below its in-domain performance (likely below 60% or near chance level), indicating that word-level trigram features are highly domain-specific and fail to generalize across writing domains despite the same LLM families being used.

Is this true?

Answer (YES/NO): YES